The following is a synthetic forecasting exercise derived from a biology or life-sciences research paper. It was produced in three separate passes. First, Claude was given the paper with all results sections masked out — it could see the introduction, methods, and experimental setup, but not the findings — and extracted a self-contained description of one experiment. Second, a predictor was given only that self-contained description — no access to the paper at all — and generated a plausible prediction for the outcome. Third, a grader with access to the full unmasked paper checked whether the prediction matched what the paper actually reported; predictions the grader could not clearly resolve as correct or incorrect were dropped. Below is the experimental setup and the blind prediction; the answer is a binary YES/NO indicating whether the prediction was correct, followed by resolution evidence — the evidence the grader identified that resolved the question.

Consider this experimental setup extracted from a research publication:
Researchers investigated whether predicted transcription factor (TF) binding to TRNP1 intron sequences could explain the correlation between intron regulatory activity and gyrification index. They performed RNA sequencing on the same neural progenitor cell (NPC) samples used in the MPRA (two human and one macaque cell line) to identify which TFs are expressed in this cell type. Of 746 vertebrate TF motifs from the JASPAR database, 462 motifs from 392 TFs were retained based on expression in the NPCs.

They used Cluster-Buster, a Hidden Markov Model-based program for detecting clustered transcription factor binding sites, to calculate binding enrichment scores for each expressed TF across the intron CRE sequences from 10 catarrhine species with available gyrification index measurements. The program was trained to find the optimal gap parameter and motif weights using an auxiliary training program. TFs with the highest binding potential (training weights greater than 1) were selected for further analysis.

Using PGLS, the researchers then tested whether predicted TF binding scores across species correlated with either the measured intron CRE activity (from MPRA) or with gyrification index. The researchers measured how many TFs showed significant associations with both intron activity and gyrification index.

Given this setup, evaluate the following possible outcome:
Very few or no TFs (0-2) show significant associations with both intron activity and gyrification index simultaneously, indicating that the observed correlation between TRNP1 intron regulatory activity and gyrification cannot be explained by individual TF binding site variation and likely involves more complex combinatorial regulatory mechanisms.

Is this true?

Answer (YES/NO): NO